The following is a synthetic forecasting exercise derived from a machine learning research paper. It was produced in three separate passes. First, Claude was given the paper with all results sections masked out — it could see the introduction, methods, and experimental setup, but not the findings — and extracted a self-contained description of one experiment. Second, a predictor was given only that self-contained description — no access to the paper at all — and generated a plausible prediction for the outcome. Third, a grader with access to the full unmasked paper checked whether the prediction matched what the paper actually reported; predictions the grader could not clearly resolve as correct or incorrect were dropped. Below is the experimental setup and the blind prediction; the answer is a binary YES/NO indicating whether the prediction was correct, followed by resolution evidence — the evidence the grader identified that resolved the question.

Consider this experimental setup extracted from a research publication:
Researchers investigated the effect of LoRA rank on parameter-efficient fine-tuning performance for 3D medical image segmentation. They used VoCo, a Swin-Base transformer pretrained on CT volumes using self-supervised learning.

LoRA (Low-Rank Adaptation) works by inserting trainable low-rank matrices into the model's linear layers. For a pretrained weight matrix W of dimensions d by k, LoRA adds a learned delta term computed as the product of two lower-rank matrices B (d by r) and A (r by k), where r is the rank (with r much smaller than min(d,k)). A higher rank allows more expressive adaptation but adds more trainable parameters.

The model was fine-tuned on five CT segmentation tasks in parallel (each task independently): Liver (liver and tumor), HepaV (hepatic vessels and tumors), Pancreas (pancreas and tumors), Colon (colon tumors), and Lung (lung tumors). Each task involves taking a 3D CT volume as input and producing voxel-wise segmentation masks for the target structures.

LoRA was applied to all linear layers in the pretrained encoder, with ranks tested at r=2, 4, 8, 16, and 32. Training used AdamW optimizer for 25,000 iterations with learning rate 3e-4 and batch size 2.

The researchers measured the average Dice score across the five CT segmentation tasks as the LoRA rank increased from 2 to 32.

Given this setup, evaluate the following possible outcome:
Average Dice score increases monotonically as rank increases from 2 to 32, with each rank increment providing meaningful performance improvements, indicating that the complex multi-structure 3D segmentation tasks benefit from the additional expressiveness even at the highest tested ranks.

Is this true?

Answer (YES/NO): NO